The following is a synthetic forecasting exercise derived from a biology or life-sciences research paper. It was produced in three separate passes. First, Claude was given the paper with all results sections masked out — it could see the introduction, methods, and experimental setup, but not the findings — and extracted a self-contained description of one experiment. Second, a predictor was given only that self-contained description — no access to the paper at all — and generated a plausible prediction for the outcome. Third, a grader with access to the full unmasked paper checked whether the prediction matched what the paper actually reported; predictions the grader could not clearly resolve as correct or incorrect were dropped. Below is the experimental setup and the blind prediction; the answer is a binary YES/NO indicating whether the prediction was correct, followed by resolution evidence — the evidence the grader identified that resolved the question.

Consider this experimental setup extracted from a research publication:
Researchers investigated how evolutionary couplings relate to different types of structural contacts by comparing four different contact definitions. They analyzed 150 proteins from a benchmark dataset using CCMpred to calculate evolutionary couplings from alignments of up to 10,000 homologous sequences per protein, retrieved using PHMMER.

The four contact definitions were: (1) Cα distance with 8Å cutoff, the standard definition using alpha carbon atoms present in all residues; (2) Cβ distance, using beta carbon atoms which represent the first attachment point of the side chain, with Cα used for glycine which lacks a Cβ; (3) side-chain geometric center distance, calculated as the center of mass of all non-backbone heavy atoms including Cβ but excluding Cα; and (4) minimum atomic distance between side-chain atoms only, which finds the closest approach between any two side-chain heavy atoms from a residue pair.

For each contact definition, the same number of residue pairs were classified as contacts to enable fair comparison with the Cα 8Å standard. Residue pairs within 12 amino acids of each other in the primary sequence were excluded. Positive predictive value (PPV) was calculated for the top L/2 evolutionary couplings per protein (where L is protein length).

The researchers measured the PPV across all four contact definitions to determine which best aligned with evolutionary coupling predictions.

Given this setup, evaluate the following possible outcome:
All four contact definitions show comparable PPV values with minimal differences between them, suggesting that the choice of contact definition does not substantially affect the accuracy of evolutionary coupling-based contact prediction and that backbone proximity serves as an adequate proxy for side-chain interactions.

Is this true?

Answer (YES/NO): NO